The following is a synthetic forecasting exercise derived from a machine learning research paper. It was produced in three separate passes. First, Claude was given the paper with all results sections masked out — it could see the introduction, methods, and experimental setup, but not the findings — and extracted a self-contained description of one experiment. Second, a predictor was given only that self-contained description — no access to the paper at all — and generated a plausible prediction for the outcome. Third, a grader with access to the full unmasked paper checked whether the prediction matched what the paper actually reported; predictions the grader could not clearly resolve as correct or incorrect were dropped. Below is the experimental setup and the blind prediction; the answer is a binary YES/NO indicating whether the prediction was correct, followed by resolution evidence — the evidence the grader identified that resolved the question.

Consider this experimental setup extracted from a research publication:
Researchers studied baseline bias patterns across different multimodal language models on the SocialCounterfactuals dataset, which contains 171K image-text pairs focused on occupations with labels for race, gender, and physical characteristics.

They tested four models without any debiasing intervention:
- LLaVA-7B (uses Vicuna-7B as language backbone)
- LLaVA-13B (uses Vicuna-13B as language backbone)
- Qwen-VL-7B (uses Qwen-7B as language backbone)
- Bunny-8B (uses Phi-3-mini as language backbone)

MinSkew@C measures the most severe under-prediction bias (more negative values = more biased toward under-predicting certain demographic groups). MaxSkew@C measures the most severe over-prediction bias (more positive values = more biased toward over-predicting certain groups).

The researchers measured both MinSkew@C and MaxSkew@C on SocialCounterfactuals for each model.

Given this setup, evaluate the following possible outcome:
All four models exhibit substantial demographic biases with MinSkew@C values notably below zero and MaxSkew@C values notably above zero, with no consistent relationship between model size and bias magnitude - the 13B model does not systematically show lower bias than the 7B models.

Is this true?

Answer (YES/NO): YES